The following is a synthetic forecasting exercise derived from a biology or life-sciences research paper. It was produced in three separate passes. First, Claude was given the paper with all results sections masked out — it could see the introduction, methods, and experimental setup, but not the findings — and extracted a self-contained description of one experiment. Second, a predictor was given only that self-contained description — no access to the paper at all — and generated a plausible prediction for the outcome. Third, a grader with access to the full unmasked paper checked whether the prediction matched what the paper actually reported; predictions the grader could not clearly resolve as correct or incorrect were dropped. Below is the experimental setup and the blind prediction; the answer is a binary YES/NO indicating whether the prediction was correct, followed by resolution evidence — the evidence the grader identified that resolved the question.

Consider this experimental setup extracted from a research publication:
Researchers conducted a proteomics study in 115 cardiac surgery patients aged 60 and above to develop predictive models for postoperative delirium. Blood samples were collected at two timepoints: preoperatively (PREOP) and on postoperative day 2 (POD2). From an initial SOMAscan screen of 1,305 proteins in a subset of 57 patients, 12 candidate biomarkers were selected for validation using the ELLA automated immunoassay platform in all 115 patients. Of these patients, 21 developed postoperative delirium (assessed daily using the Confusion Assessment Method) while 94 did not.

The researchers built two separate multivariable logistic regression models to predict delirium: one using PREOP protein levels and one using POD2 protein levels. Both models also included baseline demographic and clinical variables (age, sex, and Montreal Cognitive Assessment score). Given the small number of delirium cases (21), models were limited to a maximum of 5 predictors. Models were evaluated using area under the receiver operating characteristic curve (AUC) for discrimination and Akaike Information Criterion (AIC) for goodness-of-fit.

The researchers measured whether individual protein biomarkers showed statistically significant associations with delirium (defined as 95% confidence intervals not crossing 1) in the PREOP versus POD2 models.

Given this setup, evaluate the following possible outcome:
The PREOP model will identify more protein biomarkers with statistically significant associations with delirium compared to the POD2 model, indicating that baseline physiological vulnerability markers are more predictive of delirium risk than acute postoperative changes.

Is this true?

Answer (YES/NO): NO